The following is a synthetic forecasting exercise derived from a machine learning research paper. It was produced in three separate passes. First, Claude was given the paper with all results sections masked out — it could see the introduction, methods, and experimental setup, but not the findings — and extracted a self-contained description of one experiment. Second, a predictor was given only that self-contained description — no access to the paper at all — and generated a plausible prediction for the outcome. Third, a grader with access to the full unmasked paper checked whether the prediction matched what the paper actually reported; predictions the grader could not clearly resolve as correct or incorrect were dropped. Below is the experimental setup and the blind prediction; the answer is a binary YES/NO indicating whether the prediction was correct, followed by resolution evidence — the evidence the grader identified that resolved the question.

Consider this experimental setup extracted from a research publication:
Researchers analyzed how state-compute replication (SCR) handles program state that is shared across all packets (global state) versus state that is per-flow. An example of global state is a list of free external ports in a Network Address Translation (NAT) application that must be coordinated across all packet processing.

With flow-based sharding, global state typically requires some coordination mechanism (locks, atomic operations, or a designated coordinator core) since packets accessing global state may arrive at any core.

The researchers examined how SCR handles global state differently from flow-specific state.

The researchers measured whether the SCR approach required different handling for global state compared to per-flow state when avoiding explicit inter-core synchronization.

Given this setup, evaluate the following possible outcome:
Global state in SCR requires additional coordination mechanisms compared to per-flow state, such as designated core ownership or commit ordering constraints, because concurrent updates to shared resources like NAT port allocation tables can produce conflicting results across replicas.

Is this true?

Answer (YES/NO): NO